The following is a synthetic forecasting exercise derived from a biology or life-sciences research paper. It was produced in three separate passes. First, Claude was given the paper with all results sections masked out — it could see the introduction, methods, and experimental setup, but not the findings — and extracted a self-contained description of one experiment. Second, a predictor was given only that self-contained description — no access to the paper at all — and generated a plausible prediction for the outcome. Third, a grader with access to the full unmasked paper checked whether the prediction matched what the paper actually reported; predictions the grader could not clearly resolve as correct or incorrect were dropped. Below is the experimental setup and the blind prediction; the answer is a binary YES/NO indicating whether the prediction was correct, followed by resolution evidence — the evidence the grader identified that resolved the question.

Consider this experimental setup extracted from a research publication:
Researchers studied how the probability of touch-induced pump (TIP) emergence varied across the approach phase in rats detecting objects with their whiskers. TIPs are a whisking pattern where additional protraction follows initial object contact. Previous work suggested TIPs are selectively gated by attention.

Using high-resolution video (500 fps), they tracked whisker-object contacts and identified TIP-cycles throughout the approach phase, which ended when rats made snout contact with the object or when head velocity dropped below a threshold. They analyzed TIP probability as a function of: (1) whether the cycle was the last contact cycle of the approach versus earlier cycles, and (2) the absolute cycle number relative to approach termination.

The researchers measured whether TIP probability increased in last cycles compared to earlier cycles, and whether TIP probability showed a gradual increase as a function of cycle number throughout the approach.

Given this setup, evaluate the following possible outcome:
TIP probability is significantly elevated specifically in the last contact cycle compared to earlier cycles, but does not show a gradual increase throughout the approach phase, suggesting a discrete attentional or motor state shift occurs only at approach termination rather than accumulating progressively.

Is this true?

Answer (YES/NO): YES